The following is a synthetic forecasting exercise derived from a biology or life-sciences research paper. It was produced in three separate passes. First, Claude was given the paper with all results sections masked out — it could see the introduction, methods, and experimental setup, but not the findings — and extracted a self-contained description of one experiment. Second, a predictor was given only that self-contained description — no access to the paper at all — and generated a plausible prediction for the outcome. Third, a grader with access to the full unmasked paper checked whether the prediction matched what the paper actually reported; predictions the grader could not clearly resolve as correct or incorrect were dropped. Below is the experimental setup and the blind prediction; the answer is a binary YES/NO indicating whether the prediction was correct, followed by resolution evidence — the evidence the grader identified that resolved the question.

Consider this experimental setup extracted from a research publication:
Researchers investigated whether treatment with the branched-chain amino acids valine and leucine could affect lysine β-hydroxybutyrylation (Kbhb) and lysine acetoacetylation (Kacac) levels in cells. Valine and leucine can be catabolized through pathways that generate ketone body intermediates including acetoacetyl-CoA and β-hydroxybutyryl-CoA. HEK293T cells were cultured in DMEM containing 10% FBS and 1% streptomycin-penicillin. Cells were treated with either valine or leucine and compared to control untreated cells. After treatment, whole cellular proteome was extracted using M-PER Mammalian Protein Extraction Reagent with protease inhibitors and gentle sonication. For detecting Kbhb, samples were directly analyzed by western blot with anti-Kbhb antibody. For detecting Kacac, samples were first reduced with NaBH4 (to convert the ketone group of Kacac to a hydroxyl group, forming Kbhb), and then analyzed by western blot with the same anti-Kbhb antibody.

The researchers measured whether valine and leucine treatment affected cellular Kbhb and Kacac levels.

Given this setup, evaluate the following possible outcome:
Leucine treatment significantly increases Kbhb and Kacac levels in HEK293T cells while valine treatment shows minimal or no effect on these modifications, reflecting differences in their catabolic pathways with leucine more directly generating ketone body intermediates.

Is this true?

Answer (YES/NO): NO